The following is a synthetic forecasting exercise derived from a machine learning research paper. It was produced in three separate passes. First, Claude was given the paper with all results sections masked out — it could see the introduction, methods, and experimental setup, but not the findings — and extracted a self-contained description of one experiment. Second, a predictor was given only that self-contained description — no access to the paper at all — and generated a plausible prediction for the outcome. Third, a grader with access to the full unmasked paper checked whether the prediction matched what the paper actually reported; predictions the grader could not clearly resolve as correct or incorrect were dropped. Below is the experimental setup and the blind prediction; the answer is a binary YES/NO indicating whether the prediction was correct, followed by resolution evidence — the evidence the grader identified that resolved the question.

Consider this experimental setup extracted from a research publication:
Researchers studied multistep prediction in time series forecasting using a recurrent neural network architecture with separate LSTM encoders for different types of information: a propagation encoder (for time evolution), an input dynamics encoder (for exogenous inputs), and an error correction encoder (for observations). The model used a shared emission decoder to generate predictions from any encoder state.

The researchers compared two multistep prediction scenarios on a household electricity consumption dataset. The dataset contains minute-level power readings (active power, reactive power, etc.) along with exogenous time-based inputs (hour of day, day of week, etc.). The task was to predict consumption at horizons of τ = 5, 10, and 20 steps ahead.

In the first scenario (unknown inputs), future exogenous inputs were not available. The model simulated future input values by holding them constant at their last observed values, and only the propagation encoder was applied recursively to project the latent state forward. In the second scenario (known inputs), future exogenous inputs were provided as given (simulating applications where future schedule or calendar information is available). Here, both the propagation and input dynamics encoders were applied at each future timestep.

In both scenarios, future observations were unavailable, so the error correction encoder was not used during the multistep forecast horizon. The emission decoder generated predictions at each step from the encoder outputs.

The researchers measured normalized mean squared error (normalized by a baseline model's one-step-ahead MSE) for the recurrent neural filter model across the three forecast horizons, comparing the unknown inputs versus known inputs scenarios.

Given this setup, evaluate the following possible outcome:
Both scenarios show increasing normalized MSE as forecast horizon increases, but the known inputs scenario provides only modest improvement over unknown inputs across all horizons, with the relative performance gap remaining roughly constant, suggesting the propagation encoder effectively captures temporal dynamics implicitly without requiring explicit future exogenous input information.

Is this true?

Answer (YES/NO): NO